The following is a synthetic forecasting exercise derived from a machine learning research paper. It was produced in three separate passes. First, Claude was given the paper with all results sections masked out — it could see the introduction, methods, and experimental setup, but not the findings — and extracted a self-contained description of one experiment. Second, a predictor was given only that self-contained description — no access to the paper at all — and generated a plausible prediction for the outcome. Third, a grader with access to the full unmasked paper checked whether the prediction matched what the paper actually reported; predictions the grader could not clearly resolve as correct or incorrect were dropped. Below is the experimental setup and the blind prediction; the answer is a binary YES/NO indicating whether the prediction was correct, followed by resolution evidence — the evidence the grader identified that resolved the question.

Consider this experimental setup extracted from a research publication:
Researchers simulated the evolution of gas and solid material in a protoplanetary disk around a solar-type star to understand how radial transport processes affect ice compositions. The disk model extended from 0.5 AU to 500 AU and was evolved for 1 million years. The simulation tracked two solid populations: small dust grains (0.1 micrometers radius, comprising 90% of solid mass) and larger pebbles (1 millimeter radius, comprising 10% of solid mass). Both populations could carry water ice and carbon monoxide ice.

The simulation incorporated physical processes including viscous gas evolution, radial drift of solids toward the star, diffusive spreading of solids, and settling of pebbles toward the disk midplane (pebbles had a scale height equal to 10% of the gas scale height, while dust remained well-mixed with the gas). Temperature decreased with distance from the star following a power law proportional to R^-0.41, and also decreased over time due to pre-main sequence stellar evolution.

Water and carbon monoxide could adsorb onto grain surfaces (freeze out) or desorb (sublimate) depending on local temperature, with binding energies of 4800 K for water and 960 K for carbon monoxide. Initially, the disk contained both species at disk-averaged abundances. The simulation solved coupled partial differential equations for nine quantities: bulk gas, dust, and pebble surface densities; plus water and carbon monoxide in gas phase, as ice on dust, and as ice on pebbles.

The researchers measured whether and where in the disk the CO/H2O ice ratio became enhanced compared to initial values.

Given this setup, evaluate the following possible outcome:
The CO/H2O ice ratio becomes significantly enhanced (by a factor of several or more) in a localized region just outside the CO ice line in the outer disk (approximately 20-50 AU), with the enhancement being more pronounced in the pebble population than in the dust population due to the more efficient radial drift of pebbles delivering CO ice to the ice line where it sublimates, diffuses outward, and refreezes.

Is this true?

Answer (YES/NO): NO